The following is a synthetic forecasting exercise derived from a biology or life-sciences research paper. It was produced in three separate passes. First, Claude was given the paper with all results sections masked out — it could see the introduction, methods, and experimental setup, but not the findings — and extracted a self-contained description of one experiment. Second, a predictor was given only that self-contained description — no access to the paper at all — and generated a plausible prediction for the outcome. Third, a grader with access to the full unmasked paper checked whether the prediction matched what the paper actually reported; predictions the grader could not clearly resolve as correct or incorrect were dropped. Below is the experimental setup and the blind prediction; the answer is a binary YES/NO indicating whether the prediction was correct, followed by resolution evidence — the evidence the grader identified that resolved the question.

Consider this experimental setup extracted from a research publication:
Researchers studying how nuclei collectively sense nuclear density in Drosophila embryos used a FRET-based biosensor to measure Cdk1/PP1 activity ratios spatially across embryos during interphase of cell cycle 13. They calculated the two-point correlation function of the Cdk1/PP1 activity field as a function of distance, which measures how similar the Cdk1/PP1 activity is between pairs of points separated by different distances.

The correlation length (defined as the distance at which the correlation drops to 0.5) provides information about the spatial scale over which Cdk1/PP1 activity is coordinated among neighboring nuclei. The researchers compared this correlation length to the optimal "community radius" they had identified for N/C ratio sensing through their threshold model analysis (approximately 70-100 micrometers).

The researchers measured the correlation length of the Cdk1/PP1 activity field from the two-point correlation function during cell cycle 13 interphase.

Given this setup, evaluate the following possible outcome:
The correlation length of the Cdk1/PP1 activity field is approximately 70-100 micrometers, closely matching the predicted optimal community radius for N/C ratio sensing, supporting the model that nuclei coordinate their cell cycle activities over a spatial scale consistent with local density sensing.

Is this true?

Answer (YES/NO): YES